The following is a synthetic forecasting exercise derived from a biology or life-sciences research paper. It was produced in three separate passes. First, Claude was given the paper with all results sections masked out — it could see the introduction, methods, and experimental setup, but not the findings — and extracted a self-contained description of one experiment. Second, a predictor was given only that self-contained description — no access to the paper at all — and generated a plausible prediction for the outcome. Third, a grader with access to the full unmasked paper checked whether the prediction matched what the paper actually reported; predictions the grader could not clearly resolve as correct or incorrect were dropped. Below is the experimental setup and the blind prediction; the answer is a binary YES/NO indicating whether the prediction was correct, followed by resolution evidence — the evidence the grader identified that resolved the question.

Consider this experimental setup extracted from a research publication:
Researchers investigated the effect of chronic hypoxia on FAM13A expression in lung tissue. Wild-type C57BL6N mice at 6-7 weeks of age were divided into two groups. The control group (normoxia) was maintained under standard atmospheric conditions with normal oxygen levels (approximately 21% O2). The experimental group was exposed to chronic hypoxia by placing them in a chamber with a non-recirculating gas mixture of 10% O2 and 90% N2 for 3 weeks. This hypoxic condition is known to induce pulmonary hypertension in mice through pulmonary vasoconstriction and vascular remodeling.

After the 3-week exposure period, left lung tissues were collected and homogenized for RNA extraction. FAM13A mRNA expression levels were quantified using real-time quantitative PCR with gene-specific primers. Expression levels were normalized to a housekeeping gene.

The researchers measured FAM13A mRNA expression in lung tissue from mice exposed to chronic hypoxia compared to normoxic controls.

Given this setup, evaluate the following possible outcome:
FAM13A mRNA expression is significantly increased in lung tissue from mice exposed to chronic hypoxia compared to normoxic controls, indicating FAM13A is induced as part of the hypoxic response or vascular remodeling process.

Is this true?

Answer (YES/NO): NO